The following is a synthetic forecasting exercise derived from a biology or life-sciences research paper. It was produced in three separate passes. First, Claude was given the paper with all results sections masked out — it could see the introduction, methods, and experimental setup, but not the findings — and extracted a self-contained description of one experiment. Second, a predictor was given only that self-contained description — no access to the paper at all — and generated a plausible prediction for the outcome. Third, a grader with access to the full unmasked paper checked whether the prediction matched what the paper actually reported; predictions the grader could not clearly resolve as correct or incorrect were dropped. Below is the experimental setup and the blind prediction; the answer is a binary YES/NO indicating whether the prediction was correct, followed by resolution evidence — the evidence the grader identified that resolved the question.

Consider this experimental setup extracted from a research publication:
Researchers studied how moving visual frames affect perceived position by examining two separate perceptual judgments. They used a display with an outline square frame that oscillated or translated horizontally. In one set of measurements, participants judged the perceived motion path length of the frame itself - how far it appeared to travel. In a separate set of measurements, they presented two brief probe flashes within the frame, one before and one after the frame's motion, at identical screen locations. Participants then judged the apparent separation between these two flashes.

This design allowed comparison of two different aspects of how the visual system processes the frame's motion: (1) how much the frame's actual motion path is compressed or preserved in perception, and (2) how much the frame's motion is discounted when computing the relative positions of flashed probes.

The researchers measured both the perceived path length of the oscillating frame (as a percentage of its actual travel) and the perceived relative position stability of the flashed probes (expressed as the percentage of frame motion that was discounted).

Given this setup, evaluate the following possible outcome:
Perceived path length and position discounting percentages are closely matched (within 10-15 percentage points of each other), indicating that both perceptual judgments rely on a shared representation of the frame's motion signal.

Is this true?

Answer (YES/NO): NO